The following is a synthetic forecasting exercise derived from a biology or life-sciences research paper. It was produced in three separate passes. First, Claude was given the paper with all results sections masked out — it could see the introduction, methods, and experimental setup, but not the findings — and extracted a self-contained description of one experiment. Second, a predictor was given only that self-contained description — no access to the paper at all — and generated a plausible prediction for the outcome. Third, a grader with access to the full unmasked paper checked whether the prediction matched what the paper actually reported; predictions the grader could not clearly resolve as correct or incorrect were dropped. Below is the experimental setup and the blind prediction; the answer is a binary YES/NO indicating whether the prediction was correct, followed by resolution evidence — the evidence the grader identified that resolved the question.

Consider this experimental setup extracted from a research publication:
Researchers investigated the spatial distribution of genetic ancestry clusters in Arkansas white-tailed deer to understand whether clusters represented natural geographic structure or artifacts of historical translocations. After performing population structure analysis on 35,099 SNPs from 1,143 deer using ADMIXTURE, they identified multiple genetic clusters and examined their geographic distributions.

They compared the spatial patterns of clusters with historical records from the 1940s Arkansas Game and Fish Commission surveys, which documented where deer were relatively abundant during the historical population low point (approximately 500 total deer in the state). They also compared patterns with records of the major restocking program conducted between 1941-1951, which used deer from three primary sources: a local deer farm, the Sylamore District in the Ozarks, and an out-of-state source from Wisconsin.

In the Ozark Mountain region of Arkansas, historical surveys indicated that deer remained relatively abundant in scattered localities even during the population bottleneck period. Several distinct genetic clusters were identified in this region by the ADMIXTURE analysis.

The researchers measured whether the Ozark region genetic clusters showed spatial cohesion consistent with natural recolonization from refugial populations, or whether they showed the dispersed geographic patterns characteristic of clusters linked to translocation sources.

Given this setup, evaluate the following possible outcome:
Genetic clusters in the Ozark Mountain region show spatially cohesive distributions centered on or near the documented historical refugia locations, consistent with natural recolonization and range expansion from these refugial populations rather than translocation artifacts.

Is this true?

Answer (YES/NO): YES